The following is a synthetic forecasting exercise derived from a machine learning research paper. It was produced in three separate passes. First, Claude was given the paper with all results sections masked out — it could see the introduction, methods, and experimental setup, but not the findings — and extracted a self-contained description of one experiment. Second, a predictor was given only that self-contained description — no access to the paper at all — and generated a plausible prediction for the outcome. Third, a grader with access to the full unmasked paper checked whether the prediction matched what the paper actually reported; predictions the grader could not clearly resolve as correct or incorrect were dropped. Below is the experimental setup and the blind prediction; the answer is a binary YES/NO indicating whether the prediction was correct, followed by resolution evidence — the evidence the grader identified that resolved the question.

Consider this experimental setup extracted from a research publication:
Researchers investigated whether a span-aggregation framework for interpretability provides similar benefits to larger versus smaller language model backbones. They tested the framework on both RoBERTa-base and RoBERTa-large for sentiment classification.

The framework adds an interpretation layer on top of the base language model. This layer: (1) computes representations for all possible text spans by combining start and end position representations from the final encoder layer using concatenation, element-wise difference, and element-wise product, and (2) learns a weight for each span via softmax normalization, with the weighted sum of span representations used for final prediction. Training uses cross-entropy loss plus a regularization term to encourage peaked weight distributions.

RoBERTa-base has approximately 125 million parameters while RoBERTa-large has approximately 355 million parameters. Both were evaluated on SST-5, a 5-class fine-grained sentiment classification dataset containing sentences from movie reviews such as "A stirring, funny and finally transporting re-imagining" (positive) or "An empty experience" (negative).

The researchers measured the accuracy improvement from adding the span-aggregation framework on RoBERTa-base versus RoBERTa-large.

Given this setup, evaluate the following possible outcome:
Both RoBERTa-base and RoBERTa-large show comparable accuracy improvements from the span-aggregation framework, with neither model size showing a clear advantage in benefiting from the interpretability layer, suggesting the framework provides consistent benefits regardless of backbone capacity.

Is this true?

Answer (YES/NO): NO